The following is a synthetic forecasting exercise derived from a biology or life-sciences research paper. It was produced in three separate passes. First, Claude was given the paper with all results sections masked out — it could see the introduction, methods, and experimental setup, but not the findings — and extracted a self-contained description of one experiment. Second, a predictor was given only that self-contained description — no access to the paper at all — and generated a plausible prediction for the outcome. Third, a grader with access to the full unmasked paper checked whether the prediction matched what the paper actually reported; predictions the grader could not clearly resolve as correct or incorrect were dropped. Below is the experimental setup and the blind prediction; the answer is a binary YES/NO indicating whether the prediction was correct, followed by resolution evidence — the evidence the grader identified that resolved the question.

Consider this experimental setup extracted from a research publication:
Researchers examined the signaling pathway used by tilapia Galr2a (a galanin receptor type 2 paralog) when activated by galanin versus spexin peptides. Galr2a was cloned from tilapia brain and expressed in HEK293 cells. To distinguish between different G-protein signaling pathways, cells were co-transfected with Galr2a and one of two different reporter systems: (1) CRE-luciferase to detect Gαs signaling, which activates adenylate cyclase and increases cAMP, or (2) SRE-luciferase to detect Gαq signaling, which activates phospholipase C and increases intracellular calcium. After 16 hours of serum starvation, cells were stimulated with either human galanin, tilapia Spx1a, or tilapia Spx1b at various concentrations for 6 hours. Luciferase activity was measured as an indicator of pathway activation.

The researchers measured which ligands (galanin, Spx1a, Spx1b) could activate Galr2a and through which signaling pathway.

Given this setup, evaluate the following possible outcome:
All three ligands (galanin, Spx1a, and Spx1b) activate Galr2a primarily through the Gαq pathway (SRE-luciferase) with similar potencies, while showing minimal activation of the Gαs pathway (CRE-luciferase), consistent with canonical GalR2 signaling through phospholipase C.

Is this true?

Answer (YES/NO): NO